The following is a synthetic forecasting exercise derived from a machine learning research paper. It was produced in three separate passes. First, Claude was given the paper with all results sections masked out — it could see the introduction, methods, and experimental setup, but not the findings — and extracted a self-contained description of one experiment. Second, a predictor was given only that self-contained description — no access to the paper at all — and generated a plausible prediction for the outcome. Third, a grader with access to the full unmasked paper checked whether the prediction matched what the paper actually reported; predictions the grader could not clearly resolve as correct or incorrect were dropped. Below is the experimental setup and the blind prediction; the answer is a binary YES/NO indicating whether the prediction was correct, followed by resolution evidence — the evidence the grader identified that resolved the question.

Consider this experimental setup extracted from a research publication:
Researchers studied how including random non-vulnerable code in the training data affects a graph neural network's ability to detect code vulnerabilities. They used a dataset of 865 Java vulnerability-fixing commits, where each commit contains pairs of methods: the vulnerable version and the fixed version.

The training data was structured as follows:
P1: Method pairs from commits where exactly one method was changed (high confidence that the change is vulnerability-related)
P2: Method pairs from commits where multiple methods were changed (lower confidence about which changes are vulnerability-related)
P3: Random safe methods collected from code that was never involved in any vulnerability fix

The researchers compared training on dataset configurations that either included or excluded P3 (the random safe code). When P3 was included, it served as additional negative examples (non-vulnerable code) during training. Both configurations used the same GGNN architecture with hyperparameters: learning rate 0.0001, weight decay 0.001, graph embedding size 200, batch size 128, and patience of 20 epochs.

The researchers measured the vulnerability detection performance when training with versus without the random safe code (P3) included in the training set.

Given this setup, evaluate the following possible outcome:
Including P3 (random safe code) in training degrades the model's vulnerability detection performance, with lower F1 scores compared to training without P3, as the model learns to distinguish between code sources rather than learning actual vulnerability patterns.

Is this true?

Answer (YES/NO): NO